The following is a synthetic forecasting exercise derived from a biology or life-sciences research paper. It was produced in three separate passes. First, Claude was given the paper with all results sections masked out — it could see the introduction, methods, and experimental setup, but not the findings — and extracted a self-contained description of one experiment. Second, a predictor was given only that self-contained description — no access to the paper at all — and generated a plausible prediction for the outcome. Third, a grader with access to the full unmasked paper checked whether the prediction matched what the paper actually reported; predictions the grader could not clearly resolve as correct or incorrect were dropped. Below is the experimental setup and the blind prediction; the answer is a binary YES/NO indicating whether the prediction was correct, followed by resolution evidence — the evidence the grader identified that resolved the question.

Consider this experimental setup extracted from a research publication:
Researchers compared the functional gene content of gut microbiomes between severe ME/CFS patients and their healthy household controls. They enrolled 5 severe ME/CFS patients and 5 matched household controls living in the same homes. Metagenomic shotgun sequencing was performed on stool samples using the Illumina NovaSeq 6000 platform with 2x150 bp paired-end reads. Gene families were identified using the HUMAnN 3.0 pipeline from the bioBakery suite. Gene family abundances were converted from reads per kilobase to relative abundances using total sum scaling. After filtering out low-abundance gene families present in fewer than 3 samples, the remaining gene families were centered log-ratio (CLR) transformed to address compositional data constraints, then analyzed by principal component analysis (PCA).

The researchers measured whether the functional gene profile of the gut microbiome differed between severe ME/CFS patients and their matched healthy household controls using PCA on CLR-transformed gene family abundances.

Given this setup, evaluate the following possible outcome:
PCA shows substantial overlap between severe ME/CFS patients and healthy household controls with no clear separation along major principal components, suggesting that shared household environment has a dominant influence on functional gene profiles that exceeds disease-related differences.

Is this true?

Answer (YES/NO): NO